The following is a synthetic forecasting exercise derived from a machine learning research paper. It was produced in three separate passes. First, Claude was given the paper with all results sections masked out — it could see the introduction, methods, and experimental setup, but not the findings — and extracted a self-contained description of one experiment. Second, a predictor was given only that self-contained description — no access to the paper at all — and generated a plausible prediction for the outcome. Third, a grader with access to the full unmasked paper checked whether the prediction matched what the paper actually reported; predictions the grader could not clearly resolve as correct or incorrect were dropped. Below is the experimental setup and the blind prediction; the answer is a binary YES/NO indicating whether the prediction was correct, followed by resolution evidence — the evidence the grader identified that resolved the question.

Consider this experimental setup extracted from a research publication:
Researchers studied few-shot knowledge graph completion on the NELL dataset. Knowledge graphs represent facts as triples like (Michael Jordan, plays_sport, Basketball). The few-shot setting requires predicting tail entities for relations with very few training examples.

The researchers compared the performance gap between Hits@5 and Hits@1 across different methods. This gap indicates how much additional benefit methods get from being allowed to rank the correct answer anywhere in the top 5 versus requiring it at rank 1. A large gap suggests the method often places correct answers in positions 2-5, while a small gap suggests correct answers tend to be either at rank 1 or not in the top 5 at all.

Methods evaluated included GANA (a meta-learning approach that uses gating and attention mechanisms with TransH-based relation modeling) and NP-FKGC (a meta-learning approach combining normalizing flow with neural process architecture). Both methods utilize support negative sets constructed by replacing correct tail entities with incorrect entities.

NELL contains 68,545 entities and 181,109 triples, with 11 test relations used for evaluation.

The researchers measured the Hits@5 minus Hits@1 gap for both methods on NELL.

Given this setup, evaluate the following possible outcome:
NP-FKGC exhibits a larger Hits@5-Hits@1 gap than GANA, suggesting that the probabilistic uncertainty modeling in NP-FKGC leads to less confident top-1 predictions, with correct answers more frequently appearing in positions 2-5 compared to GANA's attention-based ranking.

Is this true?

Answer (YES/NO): NO